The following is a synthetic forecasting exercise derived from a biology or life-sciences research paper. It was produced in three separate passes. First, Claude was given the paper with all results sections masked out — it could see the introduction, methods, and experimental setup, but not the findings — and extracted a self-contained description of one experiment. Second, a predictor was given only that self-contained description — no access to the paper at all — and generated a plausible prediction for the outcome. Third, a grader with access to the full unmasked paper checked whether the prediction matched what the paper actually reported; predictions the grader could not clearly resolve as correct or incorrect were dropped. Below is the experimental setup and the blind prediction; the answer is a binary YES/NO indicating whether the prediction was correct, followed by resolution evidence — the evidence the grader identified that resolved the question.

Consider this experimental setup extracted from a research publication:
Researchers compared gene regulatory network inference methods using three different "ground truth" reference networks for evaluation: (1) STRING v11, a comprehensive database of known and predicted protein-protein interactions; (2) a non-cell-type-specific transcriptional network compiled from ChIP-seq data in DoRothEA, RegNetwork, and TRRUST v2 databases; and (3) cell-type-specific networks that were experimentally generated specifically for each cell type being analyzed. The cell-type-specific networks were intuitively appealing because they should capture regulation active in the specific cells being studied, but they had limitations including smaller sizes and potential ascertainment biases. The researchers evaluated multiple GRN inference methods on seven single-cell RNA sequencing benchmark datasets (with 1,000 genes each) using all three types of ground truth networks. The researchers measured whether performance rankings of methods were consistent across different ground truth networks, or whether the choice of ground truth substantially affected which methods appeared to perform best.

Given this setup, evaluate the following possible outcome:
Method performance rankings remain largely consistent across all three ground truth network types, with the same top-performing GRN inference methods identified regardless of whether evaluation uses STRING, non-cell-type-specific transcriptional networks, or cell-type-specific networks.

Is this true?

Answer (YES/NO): NO